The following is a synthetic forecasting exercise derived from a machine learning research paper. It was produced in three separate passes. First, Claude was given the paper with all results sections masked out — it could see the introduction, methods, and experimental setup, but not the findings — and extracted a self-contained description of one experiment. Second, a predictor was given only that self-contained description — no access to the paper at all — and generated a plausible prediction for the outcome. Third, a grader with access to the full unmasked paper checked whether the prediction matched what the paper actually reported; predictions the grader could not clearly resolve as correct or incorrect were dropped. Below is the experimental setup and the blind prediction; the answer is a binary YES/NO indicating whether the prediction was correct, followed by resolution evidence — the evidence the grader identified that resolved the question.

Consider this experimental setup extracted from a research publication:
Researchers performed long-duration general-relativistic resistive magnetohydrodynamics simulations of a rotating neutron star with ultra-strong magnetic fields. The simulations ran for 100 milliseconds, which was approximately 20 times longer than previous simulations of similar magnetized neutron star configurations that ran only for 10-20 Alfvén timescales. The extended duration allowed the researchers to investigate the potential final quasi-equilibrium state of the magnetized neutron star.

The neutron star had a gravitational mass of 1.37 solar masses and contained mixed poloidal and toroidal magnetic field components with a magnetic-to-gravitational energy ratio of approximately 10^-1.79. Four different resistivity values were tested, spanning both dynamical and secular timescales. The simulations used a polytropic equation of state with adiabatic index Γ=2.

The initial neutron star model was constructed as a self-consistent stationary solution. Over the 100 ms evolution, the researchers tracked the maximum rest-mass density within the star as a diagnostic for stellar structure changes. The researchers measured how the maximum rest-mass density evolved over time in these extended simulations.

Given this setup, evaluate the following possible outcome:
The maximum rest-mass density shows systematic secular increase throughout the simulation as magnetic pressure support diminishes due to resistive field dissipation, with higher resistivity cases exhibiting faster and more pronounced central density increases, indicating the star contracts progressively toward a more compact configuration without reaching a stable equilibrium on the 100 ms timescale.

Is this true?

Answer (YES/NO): NO